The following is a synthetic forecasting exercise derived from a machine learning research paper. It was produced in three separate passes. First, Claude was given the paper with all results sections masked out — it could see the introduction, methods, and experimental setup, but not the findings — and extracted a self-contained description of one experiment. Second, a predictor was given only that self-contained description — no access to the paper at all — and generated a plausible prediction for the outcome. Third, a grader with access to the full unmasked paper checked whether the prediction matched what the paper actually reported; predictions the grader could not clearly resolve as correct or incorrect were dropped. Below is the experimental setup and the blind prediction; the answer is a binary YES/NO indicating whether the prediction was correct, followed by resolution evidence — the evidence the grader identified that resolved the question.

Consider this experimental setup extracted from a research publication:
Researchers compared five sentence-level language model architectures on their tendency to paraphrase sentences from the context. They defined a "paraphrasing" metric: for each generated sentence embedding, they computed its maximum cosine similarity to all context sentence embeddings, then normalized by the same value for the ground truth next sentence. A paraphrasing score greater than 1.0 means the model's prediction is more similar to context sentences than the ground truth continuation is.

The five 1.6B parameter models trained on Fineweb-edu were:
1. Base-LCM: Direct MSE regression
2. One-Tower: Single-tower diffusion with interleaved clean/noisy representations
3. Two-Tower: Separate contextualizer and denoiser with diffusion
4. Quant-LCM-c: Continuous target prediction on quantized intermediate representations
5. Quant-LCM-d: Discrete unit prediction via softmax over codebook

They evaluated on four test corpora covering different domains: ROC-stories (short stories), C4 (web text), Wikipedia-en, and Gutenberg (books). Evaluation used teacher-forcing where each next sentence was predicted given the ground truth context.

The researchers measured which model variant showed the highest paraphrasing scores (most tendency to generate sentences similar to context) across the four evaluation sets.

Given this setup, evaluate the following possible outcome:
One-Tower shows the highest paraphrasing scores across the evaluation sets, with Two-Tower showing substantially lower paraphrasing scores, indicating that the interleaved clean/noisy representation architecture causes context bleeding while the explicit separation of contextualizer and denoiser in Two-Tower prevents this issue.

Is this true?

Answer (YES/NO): NO